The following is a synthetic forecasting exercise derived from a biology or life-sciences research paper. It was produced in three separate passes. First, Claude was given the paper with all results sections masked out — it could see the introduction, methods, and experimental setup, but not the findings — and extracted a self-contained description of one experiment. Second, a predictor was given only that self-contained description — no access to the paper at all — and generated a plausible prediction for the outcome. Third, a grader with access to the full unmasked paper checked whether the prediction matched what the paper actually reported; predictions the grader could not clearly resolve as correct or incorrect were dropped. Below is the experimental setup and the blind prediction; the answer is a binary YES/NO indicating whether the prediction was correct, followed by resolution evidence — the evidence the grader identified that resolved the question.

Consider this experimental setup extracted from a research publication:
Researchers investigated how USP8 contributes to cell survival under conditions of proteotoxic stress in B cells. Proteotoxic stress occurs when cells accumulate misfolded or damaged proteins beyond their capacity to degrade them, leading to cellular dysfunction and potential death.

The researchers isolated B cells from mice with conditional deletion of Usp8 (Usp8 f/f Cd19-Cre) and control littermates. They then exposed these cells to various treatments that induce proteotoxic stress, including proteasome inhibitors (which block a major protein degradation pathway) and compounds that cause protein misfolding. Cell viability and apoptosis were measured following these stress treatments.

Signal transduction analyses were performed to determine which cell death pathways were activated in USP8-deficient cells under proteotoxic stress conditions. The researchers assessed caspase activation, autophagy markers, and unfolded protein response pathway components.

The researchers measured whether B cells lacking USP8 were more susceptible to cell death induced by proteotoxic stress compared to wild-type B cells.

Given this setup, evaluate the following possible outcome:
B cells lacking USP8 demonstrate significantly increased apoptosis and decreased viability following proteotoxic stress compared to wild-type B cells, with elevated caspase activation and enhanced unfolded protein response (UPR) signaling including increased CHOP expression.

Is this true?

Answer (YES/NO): NO